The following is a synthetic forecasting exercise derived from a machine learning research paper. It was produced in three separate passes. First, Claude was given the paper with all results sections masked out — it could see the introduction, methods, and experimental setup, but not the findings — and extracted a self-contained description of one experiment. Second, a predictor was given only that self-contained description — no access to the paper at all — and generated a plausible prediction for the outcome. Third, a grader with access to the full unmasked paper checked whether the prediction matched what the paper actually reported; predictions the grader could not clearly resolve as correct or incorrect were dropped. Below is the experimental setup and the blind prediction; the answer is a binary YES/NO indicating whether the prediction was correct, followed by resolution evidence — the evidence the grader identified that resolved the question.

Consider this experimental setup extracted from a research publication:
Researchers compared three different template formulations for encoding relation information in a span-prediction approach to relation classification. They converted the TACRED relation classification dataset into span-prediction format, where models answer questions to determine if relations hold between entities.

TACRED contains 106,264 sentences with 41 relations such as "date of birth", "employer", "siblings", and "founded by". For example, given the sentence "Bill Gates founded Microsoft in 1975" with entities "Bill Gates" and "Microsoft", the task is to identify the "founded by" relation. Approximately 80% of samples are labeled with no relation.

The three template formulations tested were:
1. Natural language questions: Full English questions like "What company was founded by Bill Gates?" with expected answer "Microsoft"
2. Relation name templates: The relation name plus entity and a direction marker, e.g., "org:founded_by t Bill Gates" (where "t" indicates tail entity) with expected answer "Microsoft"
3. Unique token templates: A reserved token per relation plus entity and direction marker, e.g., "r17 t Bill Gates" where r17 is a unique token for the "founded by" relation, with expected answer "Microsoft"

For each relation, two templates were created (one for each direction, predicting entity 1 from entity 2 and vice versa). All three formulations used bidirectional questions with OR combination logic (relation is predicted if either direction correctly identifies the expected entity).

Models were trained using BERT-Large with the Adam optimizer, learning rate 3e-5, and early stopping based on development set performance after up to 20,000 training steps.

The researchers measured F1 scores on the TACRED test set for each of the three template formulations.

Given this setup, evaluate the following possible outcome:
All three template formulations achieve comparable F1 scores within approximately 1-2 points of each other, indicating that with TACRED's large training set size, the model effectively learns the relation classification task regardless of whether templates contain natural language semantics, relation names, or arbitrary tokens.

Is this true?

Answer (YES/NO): NO